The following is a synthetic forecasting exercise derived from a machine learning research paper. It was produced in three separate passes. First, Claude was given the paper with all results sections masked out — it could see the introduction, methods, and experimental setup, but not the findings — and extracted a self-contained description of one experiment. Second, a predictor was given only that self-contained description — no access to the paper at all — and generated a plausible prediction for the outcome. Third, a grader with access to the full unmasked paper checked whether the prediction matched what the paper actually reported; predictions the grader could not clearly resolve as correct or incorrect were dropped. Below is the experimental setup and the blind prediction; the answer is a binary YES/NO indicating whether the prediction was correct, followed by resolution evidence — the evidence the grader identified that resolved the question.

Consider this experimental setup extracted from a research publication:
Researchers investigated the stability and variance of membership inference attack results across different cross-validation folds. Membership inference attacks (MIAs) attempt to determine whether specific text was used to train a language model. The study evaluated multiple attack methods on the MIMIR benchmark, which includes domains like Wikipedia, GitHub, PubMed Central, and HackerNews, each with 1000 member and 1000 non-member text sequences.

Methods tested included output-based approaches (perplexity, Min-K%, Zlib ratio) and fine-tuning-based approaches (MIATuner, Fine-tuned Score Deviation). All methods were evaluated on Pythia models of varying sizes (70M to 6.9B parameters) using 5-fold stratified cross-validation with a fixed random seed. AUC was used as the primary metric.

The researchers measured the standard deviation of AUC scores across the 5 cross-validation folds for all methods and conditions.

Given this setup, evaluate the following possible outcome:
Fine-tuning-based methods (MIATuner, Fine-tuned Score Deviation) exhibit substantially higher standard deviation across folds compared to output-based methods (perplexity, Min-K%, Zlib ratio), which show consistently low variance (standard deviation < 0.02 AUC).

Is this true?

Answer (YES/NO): NO